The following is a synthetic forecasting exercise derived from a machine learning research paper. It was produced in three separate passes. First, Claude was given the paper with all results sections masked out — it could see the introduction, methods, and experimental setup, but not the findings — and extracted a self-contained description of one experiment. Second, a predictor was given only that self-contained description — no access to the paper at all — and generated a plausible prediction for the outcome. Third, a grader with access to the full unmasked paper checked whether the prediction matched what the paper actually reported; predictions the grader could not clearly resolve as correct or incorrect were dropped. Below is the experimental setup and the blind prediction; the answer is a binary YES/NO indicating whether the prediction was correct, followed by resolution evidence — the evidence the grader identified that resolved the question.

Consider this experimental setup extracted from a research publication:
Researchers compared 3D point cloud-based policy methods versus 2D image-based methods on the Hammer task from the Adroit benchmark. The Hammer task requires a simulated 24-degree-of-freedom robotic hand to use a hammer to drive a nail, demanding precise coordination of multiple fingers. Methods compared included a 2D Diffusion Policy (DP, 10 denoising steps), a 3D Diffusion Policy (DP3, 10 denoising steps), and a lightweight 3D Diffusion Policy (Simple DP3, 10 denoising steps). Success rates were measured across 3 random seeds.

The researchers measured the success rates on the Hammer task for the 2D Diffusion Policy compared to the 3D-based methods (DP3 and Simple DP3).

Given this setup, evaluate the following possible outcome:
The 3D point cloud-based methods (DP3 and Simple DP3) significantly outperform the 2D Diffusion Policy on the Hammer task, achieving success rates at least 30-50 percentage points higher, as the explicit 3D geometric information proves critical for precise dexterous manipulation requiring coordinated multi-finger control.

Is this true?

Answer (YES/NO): YES